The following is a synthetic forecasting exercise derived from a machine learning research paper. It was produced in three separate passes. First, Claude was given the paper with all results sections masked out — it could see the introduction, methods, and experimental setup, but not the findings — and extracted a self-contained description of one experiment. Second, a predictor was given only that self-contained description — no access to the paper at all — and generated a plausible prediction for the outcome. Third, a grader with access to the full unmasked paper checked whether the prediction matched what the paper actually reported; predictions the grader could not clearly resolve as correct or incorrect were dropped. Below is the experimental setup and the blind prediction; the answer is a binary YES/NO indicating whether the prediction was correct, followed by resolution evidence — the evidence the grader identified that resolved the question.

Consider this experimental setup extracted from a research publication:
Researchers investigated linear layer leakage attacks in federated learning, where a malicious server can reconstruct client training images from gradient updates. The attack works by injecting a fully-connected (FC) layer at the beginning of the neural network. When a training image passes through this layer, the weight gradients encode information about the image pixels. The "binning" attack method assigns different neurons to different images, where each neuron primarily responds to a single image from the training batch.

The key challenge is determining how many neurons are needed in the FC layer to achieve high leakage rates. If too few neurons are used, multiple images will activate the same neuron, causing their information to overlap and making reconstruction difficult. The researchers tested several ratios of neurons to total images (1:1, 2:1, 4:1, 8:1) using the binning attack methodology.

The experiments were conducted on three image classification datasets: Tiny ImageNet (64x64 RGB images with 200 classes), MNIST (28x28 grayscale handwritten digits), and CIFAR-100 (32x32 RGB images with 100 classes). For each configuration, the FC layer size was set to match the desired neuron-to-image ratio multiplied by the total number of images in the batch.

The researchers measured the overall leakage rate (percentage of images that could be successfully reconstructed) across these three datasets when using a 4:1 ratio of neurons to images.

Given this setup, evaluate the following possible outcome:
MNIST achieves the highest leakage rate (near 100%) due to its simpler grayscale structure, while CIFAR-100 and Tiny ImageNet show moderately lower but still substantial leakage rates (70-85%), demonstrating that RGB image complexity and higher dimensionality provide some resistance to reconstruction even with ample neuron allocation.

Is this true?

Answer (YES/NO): NO